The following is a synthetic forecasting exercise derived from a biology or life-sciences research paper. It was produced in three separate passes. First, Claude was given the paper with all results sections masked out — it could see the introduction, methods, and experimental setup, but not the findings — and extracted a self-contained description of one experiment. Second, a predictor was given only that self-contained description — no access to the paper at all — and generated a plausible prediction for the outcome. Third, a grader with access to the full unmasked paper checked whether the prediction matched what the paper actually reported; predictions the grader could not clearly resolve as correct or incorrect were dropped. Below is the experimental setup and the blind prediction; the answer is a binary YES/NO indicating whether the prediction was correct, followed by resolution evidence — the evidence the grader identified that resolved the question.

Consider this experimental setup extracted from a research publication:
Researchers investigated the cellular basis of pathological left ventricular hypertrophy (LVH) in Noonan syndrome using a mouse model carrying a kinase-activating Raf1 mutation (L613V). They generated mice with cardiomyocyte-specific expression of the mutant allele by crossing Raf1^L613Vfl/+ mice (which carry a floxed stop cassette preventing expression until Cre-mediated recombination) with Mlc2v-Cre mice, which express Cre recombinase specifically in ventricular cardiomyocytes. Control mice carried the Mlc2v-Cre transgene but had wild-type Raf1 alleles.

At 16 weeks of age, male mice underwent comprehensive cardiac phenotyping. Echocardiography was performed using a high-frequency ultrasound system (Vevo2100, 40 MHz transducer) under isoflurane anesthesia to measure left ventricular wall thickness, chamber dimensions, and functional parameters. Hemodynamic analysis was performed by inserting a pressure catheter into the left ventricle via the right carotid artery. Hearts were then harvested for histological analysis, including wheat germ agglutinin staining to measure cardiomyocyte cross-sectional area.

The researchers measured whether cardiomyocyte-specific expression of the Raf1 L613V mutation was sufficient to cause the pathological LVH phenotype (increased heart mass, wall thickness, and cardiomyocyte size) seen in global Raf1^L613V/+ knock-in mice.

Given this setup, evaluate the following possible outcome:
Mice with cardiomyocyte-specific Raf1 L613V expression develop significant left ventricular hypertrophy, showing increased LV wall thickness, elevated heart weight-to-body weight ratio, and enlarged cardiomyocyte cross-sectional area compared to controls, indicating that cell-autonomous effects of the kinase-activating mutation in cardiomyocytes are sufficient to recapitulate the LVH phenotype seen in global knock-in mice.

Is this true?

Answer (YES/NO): NO